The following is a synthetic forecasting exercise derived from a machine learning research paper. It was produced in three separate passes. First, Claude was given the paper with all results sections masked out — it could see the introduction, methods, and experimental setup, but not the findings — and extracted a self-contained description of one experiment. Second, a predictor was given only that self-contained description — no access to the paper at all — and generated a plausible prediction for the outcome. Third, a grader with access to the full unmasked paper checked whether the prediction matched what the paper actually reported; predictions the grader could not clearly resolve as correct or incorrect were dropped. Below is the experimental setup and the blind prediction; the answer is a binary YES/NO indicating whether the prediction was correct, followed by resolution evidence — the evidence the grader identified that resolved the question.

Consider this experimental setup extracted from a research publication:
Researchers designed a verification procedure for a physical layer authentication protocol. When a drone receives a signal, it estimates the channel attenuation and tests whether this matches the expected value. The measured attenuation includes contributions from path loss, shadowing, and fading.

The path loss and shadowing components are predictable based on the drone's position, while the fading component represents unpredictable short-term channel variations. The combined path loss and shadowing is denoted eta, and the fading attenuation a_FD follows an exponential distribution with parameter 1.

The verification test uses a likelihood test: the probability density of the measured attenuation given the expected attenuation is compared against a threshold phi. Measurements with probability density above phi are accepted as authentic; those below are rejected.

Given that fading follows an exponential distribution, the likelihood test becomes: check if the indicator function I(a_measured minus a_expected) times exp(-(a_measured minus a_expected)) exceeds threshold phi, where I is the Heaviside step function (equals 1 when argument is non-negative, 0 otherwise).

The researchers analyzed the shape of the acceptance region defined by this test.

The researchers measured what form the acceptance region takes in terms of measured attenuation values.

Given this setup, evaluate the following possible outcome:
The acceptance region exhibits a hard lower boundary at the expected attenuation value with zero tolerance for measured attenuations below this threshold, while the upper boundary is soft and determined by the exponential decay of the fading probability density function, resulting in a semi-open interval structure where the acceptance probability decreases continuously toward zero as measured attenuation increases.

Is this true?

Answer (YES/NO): NO